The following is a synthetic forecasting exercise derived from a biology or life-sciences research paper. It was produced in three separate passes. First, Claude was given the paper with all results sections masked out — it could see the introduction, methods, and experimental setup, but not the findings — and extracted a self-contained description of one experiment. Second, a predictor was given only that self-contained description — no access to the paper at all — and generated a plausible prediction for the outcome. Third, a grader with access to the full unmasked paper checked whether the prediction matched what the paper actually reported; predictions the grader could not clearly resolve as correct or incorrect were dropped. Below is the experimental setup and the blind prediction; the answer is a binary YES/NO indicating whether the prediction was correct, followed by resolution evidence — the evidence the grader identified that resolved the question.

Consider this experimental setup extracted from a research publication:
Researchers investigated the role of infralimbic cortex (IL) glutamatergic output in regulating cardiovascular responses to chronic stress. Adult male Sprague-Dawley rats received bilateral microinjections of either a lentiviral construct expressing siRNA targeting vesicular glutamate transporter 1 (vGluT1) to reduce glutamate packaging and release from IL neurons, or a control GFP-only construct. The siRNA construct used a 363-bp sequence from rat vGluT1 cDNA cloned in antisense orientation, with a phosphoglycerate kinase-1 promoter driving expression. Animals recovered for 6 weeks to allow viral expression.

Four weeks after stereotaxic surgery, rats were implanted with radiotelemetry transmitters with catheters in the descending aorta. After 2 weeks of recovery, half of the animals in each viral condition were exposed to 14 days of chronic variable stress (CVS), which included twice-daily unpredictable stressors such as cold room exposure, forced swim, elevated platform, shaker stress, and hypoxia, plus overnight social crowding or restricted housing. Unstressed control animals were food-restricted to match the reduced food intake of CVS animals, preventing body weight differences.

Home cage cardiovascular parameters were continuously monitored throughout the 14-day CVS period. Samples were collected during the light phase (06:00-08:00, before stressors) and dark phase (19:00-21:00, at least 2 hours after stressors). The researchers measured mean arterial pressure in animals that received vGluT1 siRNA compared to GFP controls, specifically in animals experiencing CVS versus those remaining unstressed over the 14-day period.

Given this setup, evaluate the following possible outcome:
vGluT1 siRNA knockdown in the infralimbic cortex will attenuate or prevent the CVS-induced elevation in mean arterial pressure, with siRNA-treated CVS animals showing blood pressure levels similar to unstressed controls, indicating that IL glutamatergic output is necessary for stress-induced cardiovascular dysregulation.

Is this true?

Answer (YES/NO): NO